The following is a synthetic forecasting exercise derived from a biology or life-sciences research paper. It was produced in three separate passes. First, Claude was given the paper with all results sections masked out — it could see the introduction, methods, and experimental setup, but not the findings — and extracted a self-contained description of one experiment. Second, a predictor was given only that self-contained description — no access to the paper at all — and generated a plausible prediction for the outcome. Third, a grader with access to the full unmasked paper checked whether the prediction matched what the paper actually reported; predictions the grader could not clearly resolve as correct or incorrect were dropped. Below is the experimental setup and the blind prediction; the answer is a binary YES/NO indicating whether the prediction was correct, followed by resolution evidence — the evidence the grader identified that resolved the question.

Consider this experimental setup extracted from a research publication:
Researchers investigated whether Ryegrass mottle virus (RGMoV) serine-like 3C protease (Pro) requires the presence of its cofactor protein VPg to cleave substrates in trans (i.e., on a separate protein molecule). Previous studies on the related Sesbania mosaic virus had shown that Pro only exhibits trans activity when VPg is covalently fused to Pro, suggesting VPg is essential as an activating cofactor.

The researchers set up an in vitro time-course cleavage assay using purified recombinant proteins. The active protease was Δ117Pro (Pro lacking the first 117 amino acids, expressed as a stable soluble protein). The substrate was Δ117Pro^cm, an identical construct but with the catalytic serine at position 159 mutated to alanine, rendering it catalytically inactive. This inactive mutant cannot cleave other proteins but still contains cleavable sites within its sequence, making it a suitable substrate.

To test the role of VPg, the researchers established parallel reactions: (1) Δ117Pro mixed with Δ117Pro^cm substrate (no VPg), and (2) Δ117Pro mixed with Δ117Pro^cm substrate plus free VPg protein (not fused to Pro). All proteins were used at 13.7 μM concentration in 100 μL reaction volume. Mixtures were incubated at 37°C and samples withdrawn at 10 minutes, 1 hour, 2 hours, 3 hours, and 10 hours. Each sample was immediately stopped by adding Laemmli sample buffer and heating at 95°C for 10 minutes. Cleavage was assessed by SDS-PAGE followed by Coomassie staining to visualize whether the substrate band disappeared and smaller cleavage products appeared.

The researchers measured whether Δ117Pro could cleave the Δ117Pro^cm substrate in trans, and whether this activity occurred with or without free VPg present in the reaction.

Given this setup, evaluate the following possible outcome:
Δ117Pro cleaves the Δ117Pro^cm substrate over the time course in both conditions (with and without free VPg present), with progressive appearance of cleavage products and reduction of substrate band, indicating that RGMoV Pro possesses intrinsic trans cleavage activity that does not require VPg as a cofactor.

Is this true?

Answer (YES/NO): YES